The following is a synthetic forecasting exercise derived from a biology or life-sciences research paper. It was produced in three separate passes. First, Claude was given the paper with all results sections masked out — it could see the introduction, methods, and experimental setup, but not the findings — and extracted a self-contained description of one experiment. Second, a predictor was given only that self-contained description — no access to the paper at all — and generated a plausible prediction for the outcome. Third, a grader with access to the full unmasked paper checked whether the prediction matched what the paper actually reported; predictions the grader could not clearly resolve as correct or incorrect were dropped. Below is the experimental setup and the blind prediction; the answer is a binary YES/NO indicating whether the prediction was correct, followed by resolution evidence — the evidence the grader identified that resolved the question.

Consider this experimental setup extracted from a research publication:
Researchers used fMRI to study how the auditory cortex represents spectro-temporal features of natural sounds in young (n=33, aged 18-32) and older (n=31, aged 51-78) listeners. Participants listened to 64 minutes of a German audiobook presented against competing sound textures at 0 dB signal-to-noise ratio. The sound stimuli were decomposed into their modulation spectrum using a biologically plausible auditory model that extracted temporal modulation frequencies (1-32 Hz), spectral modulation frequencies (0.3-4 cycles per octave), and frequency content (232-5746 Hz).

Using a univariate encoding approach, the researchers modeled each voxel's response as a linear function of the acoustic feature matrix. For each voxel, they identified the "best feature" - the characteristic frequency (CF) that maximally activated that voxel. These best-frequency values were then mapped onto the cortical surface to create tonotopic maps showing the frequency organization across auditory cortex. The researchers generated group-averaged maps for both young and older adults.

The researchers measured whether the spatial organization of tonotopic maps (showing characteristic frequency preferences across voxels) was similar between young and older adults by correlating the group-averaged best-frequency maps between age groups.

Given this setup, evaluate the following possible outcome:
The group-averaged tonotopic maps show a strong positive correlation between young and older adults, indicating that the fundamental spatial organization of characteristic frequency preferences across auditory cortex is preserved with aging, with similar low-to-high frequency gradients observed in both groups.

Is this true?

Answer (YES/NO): YES